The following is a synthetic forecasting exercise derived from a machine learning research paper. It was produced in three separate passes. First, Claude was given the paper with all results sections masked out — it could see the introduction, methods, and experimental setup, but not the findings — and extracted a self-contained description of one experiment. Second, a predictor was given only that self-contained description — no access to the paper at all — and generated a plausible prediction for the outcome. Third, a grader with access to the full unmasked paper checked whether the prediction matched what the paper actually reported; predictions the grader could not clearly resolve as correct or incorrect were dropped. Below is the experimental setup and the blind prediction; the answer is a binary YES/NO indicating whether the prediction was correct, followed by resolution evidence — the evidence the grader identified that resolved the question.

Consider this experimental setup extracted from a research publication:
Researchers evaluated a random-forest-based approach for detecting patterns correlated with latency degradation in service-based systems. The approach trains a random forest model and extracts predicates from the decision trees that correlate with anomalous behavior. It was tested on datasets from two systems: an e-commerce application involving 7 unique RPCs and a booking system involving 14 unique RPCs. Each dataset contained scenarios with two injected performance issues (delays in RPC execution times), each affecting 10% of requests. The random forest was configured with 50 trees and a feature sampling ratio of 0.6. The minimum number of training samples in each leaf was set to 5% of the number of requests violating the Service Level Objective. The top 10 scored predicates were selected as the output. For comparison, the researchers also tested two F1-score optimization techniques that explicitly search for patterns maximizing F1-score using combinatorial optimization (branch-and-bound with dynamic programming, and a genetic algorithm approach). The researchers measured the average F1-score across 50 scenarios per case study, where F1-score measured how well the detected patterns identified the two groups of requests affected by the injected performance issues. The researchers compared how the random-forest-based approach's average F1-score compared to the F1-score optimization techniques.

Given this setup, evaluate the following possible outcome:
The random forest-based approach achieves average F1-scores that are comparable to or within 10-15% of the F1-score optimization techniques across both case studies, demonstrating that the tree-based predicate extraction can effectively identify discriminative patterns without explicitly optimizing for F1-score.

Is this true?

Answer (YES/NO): NO